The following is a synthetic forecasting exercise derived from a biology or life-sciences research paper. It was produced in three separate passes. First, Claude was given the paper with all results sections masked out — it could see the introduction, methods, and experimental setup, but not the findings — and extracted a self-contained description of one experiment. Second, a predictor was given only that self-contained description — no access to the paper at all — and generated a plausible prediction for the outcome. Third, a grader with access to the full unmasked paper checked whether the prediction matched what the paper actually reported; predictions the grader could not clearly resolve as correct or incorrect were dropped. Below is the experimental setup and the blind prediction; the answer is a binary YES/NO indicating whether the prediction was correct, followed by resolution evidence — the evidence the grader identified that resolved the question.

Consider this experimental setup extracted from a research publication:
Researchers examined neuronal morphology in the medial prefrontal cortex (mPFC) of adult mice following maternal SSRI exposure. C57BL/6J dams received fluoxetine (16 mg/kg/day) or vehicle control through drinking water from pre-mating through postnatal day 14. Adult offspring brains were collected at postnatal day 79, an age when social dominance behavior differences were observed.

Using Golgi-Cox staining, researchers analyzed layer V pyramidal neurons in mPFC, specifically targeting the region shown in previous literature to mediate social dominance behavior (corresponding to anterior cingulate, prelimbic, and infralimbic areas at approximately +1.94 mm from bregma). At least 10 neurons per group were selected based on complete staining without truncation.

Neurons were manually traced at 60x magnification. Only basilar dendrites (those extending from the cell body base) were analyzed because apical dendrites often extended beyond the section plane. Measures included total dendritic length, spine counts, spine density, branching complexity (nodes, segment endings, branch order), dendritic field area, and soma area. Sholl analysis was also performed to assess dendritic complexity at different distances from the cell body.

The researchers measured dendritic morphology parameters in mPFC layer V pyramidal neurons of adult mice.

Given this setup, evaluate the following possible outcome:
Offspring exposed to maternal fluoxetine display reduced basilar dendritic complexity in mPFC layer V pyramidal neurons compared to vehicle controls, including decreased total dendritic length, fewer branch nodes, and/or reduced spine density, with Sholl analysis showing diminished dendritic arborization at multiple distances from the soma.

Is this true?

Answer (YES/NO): YES